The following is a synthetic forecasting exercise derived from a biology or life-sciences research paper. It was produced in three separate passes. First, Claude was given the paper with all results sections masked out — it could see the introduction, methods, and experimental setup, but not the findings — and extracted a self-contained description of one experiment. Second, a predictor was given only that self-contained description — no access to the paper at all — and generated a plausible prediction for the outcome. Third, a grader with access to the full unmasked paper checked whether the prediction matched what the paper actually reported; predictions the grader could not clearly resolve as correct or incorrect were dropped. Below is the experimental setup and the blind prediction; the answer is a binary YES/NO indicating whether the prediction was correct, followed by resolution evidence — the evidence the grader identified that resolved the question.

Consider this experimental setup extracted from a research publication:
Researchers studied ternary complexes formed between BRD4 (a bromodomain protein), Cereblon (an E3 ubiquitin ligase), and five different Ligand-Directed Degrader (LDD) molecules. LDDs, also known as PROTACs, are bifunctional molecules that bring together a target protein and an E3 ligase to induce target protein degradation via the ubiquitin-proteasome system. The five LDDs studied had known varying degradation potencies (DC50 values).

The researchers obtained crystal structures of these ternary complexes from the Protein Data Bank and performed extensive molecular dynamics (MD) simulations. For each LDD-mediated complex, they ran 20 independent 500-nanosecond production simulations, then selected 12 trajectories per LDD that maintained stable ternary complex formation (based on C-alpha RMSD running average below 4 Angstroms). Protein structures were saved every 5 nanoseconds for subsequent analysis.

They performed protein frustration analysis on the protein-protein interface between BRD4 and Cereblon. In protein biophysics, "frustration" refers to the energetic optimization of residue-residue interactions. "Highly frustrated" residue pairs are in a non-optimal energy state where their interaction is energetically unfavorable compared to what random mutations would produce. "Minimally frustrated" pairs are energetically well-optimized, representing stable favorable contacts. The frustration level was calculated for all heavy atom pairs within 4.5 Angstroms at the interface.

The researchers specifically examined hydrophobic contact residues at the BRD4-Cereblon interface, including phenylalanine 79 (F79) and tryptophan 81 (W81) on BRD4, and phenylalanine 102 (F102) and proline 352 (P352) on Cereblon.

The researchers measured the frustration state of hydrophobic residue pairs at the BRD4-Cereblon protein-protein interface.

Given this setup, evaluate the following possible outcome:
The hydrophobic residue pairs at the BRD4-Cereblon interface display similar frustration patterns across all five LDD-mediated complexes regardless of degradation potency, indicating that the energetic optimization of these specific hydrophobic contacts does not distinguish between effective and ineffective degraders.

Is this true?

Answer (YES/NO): NO